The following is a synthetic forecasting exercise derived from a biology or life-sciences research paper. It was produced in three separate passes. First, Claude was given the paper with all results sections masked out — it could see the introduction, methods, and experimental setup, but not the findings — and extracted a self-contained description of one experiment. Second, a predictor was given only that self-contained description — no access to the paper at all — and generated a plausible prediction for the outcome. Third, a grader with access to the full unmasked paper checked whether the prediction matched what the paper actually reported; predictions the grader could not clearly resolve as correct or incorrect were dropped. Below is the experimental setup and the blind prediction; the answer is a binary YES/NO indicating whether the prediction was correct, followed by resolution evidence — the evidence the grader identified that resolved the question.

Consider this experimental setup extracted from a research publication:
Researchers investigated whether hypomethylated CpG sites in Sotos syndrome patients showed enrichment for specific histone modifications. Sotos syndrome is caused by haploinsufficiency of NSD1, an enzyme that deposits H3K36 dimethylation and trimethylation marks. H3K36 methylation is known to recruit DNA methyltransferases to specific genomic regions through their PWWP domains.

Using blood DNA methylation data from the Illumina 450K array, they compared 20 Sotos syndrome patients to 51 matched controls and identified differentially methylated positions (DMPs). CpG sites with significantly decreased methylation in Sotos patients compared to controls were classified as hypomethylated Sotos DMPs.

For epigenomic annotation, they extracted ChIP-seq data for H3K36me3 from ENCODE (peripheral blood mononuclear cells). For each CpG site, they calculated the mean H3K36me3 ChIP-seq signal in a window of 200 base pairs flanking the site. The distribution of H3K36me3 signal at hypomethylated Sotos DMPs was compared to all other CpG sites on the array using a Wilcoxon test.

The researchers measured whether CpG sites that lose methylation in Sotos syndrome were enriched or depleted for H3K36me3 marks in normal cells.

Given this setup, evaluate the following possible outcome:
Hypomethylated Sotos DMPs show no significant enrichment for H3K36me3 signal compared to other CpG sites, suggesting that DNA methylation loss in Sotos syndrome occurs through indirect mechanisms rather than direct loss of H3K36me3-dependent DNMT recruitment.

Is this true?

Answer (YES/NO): NO